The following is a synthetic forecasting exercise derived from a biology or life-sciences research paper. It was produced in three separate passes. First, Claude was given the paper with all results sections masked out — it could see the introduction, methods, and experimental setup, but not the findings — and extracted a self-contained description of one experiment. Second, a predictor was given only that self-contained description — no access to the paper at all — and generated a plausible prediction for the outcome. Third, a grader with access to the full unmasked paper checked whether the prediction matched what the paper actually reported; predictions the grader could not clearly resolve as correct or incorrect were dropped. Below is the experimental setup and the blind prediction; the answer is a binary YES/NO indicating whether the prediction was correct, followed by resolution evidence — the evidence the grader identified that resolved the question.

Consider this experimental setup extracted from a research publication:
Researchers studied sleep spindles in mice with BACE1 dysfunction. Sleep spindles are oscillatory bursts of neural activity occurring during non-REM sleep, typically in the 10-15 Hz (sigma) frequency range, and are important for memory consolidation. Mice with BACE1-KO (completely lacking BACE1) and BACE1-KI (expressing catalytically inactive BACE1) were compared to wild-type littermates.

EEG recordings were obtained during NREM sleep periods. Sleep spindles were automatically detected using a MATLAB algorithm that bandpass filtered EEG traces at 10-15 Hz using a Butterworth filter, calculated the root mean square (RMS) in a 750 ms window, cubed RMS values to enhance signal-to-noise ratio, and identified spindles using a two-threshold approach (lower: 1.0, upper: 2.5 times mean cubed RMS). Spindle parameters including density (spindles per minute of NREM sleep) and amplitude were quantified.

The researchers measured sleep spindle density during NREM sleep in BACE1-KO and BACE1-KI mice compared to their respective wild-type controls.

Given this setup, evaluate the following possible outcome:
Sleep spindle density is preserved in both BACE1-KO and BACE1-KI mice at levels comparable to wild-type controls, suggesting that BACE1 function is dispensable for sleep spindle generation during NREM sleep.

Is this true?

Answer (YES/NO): NO